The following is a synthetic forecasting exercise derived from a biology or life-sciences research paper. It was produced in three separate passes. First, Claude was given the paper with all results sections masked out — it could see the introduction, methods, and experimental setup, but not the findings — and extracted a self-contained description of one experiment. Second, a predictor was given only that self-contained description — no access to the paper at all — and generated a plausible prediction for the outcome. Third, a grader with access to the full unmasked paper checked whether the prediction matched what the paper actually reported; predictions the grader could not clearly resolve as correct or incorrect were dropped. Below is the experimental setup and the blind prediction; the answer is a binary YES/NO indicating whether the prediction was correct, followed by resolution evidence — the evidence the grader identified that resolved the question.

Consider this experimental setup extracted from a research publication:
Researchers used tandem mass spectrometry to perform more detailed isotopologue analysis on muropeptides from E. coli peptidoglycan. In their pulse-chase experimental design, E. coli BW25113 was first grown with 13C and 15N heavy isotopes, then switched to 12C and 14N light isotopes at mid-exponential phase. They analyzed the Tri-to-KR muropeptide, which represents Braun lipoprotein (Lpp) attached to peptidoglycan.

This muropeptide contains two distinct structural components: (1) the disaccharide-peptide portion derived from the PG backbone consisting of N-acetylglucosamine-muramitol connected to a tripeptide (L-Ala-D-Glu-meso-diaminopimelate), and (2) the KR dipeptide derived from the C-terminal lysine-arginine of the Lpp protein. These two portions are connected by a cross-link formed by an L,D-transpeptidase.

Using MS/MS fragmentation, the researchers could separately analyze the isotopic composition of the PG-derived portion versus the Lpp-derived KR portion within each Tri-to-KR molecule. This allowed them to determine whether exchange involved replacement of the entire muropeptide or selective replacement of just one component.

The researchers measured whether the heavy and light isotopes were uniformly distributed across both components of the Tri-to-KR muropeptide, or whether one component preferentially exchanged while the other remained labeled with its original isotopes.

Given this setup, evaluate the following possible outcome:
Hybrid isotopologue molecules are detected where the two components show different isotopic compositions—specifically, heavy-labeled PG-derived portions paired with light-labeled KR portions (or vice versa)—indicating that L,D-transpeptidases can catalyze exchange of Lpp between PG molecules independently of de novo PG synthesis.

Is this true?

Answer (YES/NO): YES